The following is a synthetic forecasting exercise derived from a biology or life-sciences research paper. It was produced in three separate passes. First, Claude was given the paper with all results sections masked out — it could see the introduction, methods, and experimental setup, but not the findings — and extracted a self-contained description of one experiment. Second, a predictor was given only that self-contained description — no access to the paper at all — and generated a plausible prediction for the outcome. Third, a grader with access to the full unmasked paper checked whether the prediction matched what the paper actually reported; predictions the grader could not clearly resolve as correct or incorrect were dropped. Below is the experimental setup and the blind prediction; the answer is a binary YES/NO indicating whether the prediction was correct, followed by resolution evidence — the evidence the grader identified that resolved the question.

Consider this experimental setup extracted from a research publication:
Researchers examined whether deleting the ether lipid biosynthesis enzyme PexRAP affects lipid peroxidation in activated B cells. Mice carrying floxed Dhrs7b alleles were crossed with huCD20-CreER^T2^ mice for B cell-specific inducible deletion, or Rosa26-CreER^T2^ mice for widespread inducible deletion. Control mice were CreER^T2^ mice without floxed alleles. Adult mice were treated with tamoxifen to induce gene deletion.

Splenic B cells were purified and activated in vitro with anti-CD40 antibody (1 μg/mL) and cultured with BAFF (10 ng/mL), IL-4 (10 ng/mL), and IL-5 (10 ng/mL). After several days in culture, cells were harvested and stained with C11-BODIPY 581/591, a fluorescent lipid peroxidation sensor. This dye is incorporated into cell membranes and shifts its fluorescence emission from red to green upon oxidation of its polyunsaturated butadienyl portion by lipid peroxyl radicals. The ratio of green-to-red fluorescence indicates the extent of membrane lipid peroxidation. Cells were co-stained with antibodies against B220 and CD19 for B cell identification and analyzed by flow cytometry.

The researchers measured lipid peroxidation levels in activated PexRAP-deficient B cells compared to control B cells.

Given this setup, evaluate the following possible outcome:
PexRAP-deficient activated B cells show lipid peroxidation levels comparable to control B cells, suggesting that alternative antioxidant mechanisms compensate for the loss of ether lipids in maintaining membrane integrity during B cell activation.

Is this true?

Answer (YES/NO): NO